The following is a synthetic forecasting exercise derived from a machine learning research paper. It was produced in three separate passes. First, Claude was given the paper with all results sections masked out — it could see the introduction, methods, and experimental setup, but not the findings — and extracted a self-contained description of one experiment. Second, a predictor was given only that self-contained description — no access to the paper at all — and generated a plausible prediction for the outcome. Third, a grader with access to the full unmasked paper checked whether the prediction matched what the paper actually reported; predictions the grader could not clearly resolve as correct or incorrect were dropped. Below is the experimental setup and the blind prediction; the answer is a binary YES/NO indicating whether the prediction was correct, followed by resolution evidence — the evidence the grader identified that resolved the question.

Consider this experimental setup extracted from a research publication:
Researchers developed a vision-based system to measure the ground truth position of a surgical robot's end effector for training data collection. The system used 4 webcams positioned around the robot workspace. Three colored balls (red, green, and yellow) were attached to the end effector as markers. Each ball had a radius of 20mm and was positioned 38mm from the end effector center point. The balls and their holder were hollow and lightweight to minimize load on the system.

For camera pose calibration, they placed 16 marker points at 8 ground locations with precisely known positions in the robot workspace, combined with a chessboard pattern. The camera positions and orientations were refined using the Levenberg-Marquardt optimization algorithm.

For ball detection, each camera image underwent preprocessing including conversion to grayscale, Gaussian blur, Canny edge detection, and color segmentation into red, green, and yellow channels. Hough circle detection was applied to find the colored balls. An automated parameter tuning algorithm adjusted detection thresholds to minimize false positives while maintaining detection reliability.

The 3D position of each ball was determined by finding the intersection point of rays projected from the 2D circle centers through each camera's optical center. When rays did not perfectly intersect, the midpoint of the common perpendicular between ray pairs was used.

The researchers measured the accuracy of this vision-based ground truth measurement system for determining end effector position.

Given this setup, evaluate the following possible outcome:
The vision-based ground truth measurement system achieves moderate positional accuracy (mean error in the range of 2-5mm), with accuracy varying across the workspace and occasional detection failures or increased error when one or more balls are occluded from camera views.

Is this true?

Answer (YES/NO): NO